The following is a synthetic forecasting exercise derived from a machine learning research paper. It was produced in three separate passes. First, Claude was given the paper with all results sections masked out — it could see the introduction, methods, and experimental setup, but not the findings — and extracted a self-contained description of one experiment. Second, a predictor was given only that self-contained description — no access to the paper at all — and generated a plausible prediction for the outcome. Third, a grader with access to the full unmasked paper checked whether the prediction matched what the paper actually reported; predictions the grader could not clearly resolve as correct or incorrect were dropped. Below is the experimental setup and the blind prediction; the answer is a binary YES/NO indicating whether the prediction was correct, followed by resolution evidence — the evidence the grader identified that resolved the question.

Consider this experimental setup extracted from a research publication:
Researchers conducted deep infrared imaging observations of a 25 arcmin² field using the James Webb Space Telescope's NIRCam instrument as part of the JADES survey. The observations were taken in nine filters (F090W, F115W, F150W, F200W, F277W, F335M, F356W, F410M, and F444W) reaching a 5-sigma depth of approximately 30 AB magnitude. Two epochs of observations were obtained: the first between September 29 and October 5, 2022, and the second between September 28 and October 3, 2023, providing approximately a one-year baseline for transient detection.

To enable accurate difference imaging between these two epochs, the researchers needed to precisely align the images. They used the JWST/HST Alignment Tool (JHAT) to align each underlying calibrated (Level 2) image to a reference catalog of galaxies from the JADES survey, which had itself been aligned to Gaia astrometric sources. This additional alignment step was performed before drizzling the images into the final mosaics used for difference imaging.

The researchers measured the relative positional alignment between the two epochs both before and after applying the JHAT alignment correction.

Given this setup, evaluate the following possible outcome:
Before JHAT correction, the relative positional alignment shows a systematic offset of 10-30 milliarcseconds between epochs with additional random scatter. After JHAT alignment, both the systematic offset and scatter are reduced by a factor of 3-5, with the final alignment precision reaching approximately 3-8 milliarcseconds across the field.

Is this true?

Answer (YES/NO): NO